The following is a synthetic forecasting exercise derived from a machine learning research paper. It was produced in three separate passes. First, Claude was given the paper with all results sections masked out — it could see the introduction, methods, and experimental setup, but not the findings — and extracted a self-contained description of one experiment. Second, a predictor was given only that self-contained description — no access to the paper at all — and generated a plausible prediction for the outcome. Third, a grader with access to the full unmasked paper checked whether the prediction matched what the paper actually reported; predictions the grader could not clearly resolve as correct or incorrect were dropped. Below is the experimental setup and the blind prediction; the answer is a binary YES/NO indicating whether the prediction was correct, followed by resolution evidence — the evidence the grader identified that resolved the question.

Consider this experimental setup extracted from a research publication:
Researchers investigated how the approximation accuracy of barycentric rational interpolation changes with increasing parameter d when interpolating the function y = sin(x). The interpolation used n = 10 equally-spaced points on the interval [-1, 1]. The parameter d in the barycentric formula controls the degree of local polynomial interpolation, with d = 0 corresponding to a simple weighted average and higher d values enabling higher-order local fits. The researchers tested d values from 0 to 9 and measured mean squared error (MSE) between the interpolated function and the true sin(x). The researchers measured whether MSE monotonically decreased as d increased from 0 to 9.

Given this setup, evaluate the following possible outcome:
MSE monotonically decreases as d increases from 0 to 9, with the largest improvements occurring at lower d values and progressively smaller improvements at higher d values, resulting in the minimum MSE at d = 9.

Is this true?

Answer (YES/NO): NO